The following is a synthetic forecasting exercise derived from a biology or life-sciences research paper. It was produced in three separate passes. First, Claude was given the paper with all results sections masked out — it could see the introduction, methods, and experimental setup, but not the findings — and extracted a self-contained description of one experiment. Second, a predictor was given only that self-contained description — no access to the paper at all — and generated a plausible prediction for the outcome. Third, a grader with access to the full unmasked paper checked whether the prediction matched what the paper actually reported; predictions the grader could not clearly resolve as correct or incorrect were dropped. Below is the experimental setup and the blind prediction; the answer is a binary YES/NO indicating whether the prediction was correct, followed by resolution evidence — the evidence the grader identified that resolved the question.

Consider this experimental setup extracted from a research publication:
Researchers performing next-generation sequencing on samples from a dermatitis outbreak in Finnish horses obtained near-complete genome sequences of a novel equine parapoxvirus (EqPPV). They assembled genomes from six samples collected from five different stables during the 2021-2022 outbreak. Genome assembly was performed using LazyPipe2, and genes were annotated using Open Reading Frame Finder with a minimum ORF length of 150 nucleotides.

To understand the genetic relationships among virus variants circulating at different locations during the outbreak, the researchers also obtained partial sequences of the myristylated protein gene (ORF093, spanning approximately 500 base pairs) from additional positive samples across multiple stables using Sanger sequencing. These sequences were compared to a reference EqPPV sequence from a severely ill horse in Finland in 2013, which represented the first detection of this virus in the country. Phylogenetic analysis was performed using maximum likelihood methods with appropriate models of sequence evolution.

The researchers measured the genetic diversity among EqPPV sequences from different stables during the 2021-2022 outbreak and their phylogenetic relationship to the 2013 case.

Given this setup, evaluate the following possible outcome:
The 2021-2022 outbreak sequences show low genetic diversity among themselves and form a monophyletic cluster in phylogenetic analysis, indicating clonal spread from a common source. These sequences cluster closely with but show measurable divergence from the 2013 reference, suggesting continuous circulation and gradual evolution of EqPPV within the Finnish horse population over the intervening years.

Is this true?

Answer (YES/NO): NO